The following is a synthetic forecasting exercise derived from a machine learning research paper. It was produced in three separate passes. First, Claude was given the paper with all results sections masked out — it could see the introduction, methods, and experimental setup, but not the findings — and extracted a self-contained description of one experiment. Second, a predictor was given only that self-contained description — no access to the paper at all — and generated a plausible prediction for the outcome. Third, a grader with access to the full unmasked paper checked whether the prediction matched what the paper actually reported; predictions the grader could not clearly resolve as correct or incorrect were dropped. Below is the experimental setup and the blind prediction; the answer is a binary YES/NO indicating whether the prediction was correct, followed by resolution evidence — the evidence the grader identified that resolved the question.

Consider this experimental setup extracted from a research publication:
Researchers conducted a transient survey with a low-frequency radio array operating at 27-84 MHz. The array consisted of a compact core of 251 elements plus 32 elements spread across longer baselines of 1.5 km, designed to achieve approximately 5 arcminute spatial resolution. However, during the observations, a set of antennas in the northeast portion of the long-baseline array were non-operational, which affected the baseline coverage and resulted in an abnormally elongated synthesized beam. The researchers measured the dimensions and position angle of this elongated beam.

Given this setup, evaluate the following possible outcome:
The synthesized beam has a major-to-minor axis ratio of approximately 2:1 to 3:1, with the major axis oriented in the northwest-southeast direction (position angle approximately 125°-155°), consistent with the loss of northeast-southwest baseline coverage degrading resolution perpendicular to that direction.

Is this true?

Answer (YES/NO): NO